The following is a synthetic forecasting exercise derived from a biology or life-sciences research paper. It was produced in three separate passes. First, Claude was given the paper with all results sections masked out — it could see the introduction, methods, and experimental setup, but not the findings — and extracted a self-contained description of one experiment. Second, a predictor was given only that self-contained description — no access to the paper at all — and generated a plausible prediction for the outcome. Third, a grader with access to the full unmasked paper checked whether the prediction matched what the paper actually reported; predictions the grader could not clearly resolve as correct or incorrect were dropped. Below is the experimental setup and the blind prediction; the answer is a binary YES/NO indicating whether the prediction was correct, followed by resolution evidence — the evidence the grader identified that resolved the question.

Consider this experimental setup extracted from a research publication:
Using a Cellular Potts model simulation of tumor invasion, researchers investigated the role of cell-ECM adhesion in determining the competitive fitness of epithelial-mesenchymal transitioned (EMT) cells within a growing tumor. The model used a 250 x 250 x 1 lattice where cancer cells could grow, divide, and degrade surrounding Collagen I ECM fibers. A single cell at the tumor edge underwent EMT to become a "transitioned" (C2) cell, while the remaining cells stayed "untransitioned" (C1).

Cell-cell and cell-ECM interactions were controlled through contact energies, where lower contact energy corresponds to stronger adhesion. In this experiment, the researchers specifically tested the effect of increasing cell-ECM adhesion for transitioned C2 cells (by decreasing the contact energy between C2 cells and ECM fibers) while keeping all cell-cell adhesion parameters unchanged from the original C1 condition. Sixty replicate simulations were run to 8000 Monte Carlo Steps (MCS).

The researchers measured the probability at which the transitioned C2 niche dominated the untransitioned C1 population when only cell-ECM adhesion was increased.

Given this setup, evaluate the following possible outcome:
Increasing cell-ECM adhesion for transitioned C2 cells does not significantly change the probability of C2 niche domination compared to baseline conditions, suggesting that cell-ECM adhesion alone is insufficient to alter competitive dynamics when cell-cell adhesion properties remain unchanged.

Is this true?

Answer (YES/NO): NO